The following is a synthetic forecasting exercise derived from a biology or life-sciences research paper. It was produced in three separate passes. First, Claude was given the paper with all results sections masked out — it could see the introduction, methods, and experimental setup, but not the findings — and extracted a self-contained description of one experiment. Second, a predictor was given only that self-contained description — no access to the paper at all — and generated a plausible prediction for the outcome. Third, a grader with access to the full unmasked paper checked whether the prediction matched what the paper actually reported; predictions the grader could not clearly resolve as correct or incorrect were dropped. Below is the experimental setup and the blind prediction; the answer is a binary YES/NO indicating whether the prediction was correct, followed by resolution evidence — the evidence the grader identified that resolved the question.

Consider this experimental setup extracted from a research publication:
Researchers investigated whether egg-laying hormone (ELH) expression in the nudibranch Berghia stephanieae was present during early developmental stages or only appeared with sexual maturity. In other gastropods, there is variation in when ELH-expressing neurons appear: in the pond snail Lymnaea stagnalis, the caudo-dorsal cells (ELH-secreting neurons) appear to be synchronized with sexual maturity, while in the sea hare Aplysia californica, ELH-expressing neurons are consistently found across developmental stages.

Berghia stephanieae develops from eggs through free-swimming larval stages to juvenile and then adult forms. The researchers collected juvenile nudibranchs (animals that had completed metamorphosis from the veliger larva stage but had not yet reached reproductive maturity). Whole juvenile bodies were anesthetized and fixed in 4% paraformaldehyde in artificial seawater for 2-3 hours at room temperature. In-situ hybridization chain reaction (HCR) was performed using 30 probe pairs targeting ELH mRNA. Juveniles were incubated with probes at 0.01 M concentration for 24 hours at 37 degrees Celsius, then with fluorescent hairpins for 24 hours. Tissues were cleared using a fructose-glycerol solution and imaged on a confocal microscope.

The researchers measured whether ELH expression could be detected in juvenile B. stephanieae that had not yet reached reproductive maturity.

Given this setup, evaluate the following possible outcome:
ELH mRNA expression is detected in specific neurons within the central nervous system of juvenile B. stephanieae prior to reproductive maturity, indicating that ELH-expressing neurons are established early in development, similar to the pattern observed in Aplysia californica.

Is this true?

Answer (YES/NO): YES